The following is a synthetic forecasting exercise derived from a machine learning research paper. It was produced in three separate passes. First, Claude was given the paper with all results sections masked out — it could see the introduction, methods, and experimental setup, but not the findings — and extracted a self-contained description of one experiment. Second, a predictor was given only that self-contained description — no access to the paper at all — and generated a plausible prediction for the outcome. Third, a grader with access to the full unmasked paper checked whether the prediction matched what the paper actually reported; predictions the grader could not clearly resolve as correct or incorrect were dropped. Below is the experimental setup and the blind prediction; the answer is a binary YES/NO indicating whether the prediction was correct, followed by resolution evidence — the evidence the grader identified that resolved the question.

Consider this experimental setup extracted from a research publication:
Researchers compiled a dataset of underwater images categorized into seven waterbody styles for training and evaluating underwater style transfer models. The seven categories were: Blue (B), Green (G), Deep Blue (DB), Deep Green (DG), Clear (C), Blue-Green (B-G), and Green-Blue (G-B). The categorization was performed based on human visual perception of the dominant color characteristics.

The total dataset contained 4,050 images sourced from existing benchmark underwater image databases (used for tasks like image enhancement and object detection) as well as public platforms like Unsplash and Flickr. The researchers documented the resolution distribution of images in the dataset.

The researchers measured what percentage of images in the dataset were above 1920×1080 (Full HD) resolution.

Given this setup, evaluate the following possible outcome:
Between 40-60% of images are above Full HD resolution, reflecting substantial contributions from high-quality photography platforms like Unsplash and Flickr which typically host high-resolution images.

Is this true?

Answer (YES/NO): YES